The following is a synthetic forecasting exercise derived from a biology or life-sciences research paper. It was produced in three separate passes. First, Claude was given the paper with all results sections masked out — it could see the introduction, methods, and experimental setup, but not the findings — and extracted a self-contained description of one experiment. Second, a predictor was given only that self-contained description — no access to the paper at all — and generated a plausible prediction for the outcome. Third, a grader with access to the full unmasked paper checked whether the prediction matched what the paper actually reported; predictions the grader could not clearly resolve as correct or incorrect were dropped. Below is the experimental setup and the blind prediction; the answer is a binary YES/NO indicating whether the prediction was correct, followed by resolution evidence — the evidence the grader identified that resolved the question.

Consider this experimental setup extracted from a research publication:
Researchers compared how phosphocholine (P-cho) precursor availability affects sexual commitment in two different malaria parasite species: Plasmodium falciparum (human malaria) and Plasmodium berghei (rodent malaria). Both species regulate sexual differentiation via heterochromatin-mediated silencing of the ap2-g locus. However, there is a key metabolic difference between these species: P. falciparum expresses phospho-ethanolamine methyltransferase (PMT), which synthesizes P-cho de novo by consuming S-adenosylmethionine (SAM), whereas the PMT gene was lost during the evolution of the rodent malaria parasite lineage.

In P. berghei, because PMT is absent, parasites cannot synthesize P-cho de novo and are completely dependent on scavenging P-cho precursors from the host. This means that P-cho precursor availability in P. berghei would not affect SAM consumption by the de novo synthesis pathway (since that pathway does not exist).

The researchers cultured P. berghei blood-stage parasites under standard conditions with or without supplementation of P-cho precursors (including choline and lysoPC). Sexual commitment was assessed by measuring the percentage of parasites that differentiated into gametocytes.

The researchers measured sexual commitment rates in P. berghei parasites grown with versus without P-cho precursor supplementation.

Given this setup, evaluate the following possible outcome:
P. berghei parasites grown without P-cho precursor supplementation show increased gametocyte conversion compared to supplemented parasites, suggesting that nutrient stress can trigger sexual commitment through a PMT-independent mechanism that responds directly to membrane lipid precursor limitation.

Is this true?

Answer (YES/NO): NO